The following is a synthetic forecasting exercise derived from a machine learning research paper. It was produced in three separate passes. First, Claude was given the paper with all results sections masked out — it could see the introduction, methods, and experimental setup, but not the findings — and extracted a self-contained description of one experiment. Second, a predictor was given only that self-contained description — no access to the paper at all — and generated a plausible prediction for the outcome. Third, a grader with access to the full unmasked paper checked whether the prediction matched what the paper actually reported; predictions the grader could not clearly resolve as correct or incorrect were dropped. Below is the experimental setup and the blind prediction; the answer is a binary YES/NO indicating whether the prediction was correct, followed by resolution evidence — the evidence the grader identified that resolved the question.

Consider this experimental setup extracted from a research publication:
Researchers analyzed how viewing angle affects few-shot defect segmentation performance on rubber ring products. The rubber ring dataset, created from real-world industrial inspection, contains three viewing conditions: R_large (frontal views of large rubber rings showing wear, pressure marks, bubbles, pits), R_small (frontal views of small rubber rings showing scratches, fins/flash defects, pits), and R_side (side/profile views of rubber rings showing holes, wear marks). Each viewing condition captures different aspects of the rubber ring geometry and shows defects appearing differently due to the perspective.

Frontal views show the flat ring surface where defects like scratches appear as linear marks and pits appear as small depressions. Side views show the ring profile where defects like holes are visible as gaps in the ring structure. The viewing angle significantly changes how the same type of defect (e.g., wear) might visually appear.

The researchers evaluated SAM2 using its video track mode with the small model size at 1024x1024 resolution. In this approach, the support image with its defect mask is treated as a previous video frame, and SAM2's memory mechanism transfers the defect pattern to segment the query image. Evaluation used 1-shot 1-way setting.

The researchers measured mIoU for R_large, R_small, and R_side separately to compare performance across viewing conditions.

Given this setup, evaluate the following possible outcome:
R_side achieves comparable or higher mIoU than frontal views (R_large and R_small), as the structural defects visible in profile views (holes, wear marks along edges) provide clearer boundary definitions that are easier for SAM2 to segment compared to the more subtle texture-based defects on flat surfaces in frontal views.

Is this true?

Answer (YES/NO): YES